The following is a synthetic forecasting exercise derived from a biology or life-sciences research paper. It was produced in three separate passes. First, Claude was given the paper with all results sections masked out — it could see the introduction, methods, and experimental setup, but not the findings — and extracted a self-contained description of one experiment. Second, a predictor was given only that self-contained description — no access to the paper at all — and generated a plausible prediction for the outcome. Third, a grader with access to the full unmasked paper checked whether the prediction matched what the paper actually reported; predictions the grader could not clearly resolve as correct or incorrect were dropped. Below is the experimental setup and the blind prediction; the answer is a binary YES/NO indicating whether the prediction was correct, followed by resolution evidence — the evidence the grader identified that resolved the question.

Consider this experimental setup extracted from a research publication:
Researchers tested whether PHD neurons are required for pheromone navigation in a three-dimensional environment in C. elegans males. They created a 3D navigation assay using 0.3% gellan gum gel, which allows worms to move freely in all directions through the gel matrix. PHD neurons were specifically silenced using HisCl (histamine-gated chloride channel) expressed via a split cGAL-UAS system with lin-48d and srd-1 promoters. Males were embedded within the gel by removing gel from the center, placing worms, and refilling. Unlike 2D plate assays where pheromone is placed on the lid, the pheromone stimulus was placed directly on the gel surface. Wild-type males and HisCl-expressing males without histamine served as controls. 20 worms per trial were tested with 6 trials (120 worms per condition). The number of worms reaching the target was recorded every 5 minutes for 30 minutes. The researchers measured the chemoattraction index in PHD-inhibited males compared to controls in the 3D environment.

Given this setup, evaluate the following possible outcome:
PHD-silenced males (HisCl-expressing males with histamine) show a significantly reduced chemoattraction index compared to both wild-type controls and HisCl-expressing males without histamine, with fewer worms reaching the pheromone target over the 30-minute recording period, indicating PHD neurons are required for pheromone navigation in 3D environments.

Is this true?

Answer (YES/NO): YES